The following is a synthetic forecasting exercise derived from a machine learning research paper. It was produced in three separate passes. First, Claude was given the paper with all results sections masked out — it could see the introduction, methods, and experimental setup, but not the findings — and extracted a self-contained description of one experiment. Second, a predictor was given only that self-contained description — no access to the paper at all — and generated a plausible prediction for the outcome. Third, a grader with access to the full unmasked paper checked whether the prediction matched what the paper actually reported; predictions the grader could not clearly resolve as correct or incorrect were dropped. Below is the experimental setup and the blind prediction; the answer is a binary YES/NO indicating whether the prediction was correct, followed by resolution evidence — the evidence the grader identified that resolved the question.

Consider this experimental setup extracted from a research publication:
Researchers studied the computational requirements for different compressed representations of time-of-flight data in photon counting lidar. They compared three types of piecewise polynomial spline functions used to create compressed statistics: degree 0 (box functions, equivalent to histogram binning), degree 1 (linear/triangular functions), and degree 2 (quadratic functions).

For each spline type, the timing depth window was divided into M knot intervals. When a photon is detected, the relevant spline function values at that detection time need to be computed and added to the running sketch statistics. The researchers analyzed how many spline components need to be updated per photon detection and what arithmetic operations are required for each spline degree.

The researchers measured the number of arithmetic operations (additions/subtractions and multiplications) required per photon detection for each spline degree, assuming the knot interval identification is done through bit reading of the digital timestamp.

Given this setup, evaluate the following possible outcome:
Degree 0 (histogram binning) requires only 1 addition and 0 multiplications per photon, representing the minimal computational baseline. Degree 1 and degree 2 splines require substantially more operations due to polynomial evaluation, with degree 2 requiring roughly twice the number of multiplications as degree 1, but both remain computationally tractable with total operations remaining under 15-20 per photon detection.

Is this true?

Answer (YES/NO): NO